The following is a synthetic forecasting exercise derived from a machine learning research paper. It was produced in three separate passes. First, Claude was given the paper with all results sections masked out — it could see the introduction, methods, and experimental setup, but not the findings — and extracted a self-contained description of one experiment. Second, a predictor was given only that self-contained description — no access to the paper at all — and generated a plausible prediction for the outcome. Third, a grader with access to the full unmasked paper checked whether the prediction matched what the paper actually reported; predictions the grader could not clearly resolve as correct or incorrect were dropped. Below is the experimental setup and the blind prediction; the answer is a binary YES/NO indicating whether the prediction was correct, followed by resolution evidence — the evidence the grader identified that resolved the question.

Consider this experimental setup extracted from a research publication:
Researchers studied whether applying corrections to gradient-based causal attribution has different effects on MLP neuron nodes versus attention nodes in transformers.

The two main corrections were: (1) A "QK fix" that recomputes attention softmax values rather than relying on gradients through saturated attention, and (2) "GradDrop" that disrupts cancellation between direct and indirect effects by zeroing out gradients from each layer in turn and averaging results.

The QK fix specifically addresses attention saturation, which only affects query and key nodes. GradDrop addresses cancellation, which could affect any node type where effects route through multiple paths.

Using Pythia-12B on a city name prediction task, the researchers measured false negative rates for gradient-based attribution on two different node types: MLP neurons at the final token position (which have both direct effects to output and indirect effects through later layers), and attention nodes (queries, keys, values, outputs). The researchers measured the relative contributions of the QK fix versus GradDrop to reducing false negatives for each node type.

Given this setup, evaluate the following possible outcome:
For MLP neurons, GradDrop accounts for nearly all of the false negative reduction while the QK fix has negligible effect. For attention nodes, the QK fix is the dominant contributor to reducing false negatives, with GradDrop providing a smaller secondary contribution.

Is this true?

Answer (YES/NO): YES